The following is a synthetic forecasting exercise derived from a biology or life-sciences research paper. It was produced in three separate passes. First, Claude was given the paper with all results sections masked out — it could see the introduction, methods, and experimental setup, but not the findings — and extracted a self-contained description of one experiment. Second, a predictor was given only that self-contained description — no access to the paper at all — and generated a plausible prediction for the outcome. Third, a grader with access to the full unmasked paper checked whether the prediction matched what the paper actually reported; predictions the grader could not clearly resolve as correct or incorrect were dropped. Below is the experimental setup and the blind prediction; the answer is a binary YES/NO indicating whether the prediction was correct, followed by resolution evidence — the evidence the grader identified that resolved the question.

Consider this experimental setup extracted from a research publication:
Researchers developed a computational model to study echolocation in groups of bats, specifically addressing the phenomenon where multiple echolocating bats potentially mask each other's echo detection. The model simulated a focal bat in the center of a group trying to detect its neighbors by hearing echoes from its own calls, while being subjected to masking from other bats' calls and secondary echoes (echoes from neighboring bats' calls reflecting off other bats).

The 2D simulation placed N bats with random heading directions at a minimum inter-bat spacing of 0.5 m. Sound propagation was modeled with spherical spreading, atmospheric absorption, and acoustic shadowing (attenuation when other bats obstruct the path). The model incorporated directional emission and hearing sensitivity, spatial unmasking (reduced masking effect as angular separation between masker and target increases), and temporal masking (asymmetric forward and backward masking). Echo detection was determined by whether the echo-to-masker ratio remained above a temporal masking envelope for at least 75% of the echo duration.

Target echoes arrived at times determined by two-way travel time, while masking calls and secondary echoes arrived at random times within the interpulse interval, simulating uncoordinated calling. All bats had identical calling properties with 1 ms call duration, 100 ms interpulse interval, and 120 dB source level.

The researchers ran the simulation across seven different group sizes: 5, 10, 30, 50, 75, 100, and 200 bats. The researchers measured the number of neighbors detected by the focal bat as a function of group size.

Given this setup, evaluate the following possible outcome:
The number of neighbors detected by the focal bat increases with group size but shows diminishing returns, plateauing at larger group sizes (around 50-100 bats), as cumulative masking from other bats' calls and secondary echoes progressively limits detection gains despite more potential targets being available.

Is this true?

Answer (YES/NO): NO